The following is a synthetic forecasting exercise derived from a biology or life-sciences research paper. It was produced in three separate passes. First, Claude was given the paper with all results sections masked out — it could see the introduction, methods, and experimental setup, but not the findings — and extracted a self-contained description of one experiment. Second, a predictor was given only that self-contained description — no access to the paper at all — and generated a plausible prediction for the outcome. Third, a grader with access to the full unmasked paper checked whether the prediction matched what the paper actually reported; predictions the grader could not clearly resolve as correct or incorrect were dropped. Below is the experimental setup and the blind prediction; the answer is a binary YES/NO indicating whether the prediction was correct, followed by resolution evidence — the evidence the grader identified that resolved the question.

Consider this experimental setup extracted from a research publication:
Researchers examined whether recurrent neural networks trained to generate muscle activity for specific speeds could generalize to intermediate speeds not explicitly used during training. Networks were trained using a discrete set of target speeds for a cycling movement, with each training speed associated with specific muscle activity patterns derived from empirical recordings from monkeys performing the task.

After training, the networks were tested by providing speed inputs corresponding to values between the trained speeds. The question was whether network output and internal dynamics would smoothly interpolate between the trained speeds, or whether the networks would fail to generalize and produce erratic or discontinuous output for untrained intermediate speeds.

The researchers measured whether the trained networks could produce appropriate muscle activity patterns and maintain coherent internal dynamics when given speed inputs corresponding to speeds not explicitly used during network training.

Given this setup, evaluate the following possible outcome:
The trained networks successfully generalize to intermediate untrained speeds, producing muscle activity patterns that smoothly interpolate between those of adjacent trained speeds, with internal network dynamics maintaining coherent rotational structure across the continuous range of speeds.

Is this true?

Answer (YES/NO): YES